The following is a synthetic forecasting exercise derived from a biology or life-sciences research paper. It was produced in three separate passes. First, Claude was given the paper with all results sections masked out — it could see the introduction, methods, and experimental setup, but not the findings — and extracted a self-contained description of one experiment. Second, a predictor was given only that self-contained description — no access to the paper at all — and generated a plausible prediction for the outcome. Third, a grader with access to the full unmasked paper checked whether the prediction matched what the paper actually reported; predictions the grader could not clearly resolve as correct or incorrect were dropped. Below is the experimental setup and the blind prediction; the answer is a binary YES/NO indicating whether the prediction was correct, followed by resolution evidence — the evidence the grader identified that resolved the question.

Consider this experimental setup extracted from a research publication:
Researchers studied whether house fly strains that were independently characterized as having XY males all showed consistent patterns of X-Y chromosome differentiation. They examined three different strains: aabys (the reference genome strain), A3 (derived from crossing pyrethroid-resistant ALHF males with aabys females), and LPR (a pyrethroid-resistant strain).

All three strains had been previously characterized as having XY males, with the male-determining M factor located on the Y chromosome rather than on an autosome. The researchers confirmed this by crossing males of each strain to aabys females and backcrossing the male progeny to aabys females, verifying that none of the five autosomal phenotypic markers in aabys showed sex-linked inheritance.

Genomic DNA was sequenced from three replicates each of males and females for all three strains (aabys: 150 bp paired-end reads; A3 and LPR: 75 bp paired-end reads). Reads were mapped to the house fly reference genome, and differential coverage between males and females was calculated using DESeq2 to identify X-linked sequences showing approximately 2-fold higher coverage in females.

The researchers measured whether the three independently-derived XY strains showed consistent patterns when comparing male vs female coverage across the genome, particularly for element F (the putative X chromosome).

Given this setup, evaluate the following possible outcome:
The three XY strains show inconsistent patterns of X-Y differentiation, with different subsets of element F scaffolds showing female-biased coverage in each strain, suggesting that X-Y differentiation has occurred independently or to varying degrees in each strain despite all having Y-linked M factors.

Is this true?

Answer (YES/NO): NO